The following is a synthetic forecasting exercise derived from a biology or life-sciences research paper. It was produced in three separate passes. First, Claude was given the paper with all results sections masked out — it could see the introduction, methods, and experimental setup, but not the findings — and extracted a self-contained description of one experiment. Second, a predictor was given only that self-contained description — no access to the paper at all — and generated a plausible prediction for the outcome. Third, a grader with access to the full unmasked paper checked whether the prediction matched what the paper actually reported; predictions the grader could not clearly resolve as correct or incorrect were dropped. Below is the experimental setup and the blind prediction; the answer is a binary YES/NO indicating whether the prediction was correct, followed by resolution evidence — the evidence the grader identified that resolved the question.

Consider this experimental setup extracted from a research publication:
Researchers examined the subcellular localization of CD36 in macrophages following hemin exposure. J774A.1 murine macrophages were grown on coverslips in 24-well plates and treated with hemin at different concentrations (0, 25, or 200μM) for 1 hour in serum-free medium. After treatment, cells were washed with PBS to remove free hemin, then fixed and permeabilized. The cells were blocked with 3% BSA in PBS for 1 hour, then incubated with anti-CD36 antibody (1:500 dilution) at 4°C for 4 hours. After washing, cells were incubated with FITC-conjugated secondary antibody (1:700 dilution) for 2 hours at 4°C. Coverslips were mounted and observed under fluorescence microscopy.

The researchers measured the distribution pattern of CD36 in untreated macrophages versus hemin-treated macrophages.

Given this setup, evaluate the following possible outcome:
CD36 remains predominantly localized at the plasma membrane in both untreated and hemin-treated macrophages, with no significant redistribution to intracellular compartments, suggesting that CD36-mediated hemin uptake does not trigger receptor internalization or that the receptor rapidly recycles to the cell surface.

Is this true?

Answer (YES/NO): NO